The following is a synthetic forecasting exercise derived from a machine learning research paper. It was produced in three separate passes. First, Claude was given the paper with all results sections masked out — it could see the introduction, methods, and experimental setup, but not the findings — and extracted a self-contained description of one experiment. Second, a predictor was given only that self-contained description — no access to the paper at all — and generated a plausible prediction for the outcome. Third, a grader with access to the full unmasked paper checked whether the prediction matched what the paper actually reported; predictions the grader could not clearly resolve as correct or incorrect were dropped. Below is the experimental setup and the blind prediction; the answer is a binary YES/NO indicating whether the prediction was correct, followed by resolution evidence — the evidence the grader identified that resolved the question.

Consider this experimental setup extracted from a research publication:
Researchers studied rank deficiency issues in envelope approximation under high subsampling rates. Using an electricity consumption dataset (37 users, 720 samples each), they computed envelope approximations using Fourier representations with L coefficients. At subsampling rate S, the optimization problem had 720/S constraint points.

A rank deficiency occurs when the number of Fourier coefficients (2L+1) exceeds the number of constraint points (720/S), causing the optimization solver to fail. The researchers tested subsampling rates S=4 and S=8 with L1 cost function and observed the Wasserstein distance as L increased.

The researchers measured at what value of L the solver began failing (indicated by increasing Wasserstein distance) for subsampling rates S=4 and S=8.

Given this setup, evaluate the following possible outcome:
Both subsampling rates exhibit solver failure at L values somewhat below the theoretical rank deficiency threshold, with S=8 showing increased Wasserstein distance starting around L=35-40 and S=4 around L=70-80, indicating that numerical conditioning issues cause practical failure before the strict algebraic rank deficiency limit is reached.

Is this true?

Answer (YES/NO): NO